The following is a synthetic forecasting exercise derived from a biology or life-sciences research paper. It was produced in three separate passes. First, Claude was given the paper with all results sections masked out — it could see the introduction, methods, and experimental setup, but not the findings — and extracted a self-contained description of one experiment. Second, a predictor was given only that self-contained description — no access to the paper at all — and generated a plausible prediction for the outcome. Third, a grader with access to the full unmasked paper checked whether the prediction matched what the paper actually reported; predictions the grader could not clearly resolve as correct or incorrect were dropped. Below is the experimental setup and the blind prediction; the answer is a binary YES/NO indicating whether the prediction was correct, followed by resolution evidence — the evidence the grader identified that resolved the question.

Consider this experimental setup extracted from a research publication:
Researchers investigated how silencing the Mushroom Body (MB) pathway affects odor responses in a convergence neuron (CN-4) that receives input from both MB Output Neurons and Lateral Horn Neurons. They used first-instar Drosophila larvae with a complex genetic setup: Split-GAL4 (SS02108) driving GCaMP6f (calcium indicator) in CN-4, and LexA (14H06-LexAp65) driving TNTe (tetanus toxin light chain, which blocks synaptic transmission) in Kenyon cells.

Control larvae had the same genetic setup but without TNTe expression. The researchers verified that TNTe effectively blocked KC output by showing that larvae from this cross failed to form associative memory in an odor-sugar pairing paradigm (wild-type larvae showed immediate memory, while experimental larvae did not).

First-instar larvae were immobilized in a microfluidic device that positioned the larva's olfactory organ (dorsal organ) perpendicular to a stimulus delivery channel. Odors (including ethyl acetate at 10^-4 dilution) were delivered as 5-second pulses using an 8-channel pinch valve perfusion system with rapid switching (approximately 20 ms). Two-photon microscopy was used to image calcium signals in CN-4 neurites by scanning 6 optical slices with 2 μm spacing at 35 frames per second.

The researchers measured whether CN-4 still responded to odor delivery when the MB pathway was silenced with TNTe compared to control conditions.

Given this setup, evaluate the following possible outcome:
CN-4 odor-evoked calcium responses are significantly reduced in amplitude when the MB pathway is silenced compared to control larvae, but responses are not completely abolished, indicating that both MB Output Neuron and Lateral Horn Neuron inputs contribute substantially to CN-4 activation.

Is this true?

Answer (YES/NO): NO